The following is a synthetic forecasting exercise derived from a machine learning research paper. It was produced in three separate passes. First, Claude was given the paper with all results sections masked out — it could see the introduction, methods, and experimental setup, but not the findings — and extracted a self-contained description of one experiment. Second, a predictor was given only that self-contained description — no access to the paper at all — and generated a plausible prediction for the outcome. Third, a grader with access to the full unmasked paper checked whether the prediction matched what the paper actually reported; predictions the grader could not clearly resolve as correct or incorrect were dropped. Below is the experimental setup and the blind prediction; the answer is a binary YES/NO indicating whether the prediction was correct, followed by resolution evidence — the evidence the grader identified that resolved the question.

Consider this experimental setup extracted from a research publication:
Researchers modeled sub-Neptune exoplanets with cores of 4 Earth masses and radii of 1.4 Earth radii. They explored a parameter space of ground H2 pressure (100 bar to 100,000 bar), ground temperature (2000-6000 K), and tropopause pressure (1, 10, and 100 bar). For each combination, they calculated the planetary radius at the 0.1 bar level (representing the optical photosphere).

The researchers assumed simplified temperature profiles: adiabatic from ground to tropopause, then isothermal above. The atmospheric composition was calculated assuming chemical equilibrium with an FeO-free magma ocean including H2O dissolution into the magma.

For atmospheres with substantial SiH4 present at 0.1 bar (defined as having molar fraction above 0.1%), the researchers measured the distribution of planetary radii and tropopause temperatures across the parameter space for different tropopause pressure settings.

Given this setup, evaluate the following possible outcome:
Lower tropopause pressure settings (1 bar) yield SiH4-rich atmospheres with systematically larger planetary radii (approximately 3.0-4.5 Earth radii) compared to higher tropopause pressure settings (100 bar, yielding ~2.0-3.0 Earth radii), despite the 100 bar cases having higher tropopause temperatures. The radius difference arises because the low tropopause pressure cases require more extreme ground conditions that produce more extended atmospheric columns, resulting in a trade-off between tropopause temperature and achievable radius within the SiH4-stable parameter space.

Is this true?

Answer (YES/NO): NO